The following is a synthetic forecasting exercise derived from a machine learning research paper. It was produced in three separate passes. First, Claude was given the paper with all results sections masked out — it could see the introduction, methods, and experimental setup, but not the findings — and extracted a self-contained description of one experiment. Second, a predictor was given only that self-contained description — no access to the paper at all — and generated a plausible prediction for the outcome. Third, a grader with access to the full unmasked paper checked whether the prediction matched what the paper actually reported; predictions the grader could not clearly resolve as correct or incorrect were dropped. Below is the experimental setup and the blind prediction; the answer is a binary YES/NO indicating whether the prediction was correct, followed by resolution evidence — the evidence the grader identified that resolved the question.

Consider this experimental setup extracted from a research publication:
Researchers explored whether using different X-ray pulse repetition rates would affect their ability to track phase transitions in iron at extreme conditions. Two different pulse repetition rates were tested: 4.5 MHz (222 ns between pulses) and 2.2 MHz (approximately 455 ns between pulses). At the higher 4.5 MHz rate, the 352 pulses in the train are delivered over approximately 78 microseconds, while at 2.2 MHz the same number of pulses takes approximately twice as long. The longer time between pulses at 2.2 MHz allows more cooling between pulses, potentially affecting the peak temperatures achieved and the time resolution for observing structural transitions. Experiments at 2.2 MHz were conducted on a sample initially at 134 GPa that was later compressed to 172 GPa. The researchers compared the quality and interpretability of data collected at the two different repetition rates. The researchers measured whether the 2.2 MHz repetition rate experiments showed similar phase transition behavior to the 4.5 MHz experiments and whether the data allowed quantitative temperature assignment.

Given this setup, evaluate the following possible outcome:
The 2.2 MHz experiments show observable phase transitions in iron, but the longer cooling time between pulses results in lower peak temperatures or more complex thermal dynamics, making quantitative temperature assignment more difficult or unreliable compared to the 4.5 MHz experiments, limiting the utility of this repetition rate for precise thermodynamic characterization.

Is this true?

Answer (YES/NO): YES